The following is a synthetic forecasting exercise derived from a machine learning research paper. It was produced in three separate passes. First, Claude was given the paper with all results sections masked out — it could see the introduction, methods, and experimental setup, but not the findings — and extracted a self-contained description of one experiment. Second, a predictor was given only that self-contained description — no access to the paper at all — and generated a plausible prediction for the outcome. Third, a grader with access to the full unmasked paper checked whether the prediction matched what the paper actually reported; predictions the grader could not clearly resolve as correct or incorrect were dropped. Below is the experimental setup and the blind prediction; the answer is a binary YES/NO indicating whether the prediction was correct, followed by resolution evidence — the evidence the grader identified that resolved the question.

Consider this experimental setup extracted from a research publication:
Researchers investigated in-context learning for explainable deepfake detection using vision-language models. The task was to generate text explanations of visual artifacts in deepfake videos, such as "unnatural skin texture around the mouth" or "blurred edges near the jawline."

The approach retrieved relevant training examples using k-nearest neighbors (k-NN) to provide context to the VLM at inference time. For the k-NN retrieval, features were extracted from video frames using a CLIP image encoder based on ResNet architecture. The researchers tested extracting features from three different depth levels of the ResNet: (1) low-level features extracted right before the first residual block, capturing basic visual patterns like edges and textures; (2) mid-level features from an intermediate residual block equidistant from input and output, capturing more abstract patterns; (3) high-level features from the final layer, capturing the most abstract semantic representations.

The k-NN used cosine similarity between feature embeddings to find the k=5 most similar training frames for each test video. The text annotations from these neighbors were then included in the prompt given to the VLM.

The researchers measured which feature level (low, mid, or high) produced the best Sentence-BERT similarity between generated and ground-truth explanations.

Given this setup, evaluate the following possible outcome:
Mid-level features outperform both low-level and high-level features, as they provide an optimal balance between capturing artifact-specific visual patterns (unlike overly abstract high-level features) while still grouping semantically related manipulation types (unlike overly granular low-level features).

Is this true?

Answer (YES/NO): NO